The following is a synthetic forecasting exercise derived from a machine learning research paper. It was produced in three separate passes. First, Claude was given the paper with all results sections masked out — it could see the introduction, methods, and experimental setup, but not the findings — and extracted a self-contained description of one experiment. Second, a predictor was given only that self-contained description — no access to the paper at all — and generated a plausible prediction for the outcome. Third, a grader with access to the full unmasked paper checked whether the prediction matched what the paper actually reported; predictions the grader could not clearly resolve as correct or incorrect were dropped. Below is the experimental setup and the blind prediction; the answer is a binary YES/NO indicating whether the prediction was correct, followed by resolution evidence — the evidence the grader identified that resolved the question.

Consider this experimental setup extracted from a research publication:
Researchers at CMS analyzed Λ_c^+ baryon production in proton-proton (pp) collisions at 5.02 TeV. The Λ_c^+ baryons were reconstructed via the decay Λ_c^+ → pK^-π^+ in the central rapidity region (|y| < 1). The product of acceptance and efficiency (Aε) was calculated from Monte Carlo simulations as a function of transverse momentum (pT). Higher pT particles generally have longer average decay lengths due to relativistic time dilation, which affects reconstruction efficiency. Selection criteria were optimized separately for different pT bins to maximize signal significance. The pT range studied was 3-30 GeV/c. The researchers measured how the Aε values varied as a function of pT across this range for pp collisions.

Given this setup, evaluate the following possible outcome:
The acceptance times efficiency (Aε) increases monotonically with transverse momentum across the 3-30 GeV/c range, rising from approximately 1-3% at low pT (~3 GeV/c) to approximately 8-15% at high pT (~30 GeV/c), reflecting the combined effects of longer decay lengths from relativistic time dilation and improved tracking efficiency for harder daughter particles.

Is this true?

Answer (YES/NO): NO